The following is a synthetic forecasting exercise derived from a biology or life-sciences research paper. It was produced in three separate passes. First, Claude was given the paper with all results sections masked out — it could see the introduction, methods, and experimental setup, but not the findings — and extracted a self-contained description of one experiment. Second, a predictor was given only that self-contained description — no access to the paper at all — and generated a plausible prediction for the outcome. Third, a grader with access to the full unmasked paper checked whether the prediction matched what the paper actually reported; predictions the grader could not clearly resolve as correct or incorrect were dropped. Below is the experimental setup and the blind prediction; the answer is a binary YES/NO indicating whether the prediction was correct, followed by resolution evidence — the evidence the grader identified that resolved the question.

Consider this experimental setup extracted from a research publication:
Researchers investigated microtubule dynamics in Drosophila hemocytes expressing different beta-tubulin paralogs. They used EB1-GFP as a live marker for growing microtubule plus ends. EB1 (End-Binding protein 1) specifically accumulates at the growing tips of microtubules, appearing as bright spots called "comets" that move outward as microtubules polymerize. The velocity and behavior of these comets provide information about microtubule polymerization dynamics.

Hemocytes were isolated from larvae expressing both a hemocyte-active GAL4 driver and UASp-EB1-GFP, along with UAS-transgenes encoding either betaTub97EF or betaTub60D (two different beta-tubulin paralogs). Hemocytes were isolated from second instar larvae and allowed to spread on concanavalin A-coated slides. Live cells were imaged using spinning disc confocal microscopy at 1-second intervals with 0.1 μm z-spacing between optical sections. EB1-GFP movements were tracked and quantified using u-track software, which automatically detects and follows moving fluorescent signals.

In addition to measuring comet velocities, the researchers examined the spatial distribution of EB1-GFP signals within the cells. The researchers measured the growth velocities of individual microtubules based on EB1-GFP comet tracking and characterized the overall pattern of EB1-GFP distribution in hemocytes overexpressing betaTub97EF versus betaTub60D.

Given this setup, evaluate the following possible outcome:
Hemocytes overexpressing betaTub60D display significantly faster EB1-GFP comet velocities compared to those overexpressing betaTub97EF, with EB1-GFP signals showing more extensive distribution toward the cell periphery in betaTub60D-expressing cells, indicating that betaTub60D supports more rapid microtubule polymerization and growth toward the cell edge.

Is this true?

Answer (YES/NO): NO